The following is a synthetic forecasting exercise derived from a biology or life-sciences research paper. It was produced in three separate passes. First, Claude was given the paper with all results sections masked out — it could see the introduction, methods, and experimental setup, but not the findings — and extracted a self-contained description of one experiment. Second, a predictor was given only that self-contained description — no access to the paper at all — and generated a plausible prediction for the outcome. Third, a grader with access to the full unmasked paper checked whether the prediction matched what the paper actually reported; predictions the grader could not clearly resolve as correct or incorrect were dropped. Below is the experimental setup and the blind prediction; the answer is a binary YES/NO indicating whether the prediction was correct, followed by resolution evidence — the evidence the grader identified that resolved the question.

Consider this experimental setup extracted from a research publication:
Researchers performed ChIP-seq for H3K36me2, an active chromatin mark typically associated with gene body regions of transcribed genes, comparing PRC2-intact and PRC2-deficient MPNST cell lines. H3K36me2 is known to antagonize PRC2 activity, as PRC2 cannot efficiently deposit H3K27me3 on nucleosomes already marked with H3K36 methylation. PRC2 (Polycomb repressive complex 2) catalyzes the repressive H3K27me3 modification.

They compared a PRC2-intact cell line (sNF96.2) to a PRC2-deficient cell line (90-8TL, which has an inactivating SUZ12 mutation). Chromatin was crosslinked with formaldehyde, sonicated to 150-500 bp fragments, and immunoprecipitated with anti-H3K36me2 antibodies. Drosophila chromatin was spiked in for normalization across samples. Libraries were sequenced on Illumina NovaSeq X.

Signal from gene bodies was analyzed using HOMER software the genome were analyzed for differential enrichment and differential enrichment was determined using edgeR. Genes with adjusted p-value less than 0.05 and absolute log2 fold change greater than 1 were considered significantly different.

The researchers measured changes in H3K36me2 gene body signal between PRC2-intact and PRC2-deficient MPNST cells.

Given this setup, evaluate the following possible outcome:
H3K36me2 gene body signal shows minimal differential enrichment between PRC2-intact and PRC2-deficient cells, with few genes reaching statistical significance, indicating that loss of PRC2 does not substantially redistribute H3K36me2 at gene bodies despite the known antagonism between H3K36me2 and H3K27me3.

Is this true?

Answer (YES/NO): NO